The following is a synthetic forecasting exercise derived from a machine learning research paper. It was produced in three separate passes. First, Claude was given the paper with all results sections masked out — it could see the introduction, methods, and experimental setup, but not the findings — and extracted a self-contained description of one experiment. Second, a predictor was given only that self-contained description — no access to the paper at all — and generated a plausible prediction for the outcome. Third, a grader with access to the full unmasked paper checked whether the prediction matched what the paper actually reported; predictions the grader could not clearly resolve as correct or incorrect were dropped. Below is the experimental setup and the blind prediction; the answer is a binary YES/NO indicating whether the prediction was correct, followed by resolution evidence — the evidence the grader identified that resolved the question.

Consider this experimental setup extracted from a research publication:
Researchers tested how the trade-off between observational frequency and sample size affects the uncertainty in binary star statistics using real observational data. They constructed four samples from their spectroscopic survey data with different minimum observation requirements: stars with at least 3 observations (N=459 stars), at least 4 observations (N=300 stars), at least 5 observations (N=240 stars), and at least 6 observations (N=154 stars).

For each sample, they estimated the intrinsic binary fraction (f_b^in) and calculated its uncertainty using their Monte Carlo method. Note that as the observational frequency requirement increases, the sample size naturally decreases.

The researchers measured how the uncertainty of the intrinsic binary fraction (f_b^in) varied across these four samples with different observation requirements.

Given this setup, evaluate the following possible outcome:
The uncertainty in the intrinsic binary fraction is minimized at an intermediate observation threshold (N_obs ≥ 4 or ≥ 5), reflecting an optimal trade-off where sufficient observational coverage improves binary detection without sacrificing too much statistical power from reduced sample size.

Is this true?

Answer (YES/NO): NO